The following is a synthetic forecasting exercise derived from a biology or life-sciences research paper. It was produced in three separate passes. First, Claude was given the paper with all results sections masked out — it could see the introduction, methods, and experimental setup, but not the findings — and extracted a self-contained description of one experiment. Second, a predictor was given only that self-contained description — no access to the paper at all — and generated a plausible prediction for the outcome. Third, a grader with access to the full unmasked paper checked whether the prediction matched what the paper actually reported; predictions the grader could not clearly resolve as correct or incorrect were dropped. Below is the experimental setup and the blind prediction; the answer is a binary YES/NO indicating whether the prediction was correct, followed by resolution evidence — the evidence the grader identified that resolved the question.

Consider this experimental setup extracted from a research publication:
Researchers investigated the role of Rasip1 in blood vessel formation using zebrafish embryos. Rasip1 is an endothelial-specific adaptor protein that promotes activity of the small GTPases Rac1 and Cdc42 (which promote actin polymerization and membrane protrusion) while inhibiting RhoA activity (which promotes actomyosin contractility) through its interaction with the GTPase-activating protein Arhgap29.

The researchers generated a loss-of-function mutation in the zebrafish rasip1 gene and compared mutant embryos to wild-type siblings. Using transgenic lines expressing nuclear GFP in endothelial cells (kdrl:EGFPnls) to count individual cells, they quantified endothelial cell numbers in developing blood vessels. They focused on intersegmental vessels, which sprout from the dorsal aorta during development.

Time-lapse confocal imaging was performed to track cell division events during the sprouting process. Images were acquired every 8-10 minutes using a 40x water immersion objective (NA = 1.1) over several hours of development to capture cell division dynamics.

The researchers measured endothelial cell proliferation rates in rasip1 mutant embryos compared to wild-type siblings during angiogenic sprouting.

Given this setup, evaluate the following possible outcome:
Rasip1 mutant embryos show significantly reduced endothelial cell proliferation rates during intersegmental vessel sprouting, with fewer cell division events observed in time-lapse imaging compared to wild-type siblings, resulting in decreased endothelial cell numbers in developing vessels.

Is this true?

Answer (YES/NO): YES